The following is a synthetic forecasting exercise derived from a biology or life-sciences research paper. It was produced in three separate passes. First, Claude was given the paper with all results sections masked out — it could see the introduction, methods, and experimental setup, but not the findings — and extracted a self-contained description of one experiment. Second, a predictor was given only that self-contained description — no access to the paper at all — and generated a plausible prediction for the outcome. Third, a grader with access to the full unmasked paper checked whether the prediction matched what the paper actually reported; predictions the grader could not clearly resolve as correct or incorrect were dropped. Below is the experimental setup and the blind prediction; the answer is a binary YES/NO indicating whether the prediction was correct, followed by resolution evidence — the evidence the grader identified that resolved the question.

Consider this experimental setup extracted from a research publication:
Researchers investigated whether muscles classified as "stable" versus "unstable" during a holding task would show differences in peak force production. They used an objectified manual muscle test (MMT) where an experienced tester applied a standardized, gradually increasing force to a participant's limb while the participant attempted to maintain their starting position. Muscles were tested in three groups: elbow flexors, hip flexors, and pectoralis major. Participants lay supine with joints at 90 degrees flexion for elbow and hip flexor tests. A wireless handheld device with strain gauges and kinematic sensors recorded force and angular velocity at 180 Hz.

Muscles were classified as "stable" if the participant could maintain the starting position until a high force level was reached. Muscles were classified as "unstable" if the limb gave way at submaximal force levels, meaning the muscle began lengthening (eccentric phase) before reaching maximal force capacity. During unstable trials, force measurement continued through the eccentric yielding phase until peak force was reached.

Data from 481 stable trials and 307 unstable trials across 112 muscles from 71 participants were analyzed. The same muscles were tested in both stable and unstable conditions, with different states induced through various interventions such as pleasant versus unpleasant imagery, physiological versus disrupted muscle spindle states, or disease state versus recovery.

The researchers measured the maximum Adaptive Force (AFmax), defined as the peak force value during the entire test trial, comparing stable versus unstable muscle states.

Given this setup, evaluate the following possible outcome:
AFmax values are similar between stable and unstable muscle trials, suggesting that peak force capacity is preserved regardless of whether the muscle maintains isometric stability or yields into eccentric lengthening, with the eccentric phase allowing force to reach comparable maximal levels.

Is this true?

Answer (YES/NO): NO